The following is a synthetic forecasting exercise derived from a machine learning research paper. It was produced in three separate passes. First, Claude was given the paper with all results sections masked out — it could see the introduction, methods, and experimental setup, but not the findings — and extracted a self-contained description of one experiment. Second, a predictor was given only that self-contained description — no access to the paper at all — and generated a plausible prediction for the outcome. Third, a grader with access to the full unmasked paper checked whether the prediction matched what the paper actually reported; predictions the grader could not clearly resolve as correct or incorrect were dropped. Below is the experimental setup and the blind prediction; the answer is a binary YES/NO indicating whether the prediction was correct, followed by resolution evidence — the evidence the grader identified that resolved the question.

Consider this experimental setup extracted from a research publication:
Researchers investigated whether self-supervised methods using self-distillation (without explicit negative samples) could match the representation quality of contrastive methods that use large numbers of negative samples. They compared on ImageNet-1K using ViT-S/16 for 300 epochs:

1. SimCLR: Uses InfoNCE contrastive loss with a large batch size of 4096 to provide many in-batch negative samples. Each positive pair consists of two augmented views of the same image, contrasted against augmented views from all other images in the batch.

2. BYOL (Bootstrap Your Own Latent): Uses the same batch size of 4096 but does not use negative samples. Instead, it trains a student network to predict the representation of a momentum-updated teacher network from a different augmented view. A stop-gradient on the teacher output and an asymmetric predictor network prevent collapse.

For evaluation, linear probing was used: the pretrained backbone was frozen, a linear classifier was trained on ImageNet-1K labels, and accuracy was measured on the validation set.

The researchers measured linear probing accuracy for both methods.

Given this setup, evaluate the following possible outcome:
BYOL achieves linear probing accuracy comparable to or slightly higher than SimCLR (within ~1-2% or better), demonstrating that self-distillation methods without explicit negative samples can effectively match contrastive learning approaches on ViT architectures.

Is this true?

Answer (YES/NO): YES